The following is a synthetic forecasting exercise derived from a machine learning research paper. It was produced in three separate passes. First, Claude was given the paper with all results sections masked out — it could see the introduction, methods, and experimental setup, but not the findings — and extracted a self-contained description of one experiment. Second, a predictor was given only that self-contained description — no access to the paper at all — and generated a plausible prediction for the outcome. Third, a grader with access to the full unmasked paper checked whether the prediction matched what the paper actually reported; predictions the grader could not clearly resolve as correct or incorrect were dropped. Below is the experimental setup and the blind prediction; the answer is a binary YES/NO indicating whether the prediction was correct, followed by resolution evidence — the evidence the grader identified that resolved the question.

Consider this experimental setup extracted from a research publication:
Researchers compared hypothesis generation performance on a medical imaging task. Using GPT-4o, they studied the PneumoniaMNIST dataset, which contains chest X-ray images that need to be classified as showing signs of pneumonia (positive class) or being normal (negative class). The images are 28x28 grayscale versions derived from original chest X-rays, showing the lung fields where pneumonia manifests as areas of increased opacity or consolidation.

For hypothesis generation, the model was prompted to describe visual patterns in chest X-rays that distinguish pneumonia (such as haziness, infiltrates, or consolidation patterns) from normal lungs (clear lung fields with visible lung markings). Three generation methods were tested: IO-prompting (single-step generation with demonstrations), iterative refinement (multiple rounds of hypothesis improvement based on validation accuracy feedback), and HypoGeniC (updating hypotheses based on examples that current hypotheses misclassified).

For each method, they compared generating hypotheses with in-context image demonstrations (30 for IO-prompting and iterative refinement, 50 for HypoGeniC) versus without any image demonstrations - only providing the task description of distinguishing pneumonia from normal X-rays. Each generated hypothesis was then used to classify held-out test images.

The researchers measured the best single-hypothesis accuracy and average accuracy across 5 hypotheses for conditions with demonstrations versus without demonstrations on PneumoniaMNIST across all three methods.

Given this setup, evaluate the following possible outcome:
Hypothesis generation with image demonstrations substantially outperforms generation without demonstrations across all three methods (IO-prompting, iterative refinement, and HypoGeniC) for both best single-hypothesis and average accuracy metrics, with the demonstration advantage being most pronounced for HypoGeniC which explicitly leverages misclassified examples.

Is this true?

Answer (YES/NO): NO